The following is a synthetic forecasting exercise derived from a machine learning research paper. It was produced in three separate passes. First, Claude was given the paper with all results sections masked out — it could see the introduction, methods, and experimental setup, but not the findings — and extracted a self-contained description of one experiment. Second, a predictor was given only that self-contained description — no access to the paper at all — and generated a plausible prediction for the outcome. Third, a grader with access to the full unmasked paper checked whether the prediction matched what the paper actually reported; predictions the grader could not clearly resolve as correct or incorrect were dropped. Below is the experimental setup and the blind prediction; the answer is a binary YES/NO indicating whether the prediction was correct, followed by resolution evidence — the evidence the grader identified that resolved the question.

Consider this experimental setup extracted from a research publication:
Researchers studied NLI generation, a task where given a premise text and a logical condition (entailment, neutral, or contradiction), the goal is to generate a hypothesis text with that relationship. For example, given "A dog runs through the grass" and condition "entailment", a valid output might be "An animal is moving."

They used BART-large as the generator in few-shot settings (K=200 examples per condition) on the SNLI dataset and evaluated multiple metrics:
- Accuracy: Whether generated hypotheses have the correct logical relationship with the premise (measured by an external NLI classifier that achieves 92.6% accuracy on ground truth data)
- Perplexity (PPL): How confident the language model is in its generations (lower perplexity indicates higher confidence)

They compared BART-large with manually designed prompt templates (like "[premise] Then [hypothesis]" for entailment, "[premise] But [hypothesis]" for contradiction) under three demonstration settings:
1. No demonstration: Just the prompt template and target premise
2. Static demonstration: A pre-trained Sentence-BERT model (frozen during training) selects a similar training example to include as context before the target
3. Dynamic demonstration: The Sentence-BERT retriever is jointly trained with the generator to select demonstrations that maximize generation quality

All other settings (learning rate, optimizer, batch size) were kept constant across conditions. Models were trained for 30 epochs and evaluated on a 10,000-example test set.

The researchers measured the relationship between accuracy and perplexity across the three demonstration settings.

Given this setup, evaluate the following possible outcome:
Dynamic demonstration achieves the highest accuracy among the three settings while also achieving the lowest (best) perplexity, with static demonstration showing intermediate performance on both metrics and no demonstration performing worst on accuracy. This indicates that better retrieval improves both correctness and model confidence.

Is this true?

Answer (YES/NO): NO